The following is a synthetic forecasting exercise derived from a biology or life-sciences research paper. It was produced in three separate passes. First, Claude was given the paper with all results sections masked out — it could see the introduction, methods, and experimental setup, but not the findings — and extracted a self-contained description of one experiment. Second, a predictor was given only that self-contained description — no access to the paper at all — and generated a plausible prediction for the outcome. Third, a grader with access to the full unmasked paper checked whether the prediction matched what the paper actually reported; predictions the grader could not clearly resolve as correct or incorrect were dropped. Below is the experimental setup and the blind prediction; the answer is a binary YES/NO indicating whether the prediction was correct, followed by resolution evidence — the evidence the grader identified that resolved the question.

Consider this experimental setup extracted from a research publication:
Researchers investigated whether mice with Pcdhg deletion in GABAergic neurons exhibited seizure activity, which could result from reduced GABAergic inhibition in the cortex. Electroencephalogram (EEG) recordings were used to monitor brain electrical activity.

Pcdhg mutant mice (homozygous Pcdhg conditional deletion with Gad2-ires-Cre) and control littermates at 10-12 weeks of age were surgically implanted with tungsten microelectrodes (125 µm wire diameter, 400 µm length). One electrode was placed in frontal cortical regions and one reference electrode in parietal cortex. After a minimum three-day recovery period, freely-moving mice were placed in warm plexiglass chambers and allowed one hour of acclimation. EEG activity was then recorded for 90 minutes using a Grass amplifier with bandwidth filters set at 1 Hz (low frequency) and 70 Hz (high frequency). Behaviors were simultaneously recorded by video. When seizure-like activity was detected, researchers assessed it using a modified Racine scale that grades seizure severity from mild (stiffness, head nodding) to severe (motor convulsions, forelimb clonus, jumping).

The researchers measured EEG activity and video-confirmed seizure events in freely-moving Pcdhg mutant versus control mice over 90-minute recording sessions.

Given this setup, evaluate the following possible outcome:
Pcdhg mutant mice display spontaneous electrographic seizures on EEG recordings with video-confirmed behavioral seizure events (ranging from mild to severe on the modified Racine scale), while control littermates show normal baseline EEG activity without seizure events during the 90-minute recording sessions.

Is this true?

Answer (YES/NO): YES